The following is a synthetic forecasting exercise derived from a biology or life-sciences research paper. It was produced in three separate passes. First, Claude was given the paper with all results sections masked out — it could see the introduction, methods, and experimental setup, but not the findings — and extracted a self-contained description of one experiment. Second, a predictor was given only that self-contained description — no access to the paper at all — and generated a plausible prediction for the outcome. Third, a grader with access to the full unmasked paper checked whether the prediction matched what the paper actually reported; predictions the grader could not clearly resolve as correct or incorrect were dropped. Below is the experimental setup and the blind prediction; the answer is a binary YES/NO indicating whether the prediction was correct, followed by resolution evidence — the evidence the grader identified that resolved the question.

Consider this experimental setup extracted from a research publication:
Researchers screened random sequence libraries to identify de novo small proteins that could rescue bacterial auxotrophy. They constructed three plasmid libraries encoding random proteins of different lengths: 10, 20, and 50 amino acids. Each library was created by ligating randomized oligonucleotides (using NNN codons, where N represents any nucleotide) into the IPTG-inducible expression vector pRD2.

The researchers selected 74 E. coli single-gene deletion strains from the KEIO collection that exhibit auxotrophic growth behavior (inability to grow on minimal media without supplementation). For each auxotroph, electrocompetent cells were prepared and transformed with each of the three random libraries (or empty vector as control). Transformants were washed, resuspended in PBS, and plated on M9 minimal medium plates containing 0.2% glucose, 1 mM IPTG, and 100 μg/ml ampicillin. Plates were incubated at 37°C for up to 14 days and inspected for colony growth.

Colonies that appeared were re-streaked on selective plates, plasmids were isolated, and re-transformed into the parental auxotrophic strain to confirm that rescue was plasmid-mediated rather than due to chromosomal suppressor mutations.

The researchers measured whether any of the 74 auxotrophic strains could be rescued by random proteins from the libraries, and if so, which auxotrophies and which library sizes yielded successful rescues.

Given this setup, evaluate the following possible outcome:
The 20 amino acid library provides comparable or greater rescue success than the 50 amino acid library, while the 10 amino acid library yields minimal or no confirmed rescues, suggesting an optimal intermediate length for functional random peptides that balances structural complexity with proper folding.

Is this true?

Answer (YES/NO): NO